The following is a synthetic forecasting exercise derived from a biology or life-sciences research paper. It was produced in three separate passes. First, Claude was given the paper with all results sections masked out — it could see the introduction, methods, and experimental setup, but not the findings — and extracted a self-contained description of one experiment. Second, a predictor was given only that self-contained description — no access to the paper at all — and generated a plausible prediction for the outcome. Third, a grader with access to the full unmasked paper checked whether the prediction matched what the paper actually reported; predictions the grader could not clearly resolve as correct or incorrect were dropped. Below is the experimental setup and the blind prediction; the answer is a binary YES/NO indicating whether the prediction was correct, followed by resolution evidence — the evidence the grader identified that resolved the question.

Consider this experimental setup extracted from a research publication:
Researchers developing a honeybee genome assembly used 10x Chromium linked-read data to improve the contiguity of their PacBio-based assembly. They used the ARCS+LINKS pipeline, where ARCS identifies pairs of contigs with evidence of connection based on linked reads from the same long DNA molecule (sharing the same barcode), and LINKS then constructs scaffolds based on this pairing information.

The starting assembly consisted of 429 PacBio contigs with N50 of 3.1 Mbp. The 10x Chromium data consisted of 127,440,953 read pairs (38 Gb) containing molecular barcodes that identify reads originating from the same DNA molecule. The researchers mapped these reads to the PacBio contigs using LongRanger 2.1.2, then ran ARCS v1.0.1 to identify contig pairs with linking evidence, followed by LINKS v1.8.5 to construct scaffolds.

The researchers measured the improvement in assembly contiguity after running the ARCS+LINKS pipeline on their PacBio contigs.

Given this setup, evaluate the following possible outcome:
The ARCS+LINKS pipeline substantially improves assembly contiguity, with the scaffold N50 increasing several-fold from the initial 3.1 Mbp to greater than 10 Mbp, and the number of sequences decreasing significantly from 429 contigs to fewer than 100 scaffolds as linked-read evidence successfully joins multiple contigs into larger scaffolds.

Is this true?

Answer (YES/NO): NO